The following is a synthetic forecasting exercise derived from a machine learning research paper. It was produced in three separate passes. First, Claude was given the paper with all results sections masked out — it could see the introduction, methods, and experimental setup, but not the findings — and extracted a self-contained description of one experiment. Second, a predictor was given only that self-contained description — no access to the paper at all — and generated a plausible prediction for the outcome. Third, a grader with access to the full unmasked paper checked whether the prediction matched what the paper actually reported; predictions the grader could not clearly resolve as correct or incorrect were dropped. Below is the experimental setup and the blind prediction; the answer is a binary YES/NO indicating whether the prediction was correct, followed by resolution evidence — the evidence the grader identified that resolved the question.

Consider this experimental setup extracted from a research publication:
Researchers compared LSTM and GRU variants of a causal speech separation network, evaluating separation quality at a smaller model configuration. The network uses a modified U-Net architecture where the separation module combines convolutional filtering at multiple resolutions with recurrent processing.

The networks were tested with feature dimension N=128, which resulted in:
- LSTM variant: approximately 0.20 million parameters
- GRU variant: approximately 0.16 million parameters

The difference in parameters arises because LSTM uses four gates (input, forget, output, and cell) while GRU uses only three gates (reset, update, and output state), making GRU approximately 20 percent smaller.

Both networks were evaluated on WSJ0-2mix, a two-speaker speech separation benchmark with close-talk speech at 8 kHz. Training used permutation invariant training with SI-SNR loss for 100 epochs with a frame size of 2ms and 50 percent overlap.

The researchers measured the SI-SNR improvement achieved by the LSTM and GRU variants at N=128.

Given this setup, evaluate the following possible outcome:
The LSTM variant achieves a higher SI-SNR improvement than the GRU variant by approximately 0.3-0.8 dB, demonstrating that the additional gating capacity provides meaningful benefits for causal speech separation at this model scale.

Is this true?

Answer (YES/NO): YES